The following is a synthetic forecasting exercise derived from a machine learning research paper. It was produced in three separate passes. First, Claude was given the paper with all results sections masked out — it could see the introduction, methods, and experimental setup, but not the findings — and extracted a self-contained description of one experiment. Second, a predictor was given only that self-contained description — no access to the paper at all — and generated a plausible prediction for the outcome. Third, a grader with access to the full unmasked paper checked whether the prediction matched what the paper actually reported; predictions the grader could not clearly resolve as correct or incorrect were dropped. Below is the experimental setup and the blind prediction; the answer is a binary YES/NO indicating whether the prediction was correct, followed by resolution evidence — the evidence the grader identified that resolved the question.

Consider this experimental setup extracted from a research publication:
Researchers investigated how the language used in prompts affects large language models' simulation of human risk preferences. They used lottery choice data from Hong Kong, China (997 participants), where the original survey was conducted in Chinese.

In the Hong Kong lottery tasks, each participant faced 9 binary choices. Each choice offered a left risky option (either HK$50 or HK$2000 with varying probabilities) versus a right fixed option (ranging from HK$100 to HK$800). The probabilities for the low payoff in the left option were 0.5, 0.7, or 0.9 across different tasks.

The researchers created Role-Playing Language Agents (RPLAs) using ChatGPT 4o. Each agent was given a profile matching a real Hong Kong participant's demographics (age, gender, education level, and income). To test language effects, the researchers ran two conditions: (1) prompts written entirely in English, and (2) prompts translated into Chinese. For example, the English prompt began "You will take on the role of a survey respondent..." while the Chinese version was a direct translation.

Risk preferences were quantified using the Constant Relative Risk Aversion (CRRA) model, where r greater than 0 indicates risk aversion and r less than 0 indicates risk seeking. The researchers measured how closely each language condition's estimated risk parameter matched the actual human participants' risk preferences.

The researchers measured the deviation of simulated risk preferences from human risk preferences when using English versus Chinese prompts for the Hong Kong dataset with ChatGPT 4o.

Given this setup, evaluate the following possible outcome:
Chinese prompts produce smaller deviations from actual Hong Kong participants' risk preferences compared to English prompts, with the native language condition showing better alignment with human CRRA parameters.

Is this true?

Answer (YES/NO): NO